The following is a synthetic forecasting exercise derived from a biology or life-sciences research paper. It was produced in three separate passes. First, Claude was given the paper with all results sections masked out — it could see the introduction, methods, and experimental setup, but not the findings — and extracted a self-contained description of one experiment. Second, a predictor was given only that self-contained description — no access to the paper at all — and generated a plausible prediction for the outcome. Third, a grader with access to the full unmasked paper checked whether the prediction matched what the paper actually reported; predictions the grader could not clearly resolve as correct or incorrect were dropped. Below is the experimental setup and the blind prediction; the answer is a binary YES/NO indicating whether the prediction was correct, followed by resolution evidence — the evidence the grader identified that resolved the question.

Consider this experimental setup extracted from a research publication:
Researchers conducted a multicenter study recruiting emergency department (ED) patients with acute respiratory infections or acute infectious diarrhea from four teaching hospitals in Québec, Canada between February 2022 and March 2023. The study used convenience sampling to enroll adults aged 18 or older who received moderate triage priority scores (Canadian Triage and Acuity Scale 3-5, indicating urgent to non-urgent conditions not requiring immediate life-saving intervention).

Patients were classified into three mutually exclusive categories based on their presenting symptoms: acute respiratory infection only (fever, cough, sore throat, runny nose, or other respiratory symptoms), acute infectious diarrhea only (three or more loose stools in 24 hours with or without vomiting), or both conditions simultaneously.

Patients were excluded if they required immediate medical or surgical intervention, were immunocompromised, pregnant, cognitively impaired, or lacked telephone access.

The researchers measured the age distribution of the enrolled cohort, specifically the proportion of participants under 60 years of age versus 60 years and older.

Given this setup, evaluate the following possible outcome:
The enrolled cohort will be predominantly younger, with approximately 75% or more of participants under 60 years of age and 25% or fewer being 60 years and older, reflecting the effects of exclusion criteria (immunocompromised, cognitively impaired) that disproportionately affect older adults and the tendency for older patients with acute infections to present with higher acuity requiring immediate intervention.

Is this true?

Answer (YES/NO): YES